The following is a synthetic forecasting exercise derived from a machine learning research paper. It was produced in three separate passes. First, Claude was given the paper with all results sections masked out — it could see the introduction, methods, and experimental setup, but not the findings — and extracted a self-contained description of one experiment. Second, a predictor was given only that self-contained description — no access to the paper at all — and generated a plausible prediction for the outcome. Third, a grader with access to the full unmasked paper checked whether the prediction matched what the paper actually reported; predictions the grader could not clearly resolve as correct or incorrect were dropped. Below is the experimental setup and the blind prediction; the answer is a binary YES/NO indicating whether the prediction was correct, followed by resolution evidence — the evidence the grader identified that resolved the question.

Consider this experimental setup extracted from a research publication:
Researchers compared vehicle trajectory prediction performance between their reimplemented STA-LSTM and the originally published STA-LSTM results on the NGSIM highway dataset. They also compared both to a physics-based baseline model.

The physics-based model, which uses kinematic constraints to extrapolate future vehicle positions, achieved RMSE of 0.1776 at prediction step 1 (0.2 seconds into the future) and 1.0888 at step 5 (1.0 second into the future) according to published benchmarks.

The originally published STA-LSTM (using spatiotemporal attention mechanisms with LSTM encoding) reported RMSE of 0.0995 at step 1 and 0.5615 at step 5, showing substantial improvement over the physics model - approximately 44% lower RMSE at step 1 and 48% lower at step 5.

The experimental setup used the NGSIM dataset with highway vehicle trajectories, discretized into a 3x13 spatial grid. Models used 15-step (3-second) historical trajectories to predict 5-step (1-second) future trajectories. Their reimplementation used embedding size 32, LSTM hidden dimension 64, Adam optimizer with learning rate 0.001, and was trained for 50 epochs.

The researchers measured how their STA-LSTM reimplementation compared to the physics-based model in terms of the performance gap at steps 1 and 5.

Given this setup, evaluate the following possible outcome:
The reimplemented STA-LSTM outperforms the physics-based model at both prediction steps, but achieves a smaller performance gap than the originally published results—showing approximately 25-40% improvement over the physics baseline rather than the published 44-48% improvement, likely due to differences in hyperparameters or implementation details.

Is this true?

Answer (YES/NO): NO